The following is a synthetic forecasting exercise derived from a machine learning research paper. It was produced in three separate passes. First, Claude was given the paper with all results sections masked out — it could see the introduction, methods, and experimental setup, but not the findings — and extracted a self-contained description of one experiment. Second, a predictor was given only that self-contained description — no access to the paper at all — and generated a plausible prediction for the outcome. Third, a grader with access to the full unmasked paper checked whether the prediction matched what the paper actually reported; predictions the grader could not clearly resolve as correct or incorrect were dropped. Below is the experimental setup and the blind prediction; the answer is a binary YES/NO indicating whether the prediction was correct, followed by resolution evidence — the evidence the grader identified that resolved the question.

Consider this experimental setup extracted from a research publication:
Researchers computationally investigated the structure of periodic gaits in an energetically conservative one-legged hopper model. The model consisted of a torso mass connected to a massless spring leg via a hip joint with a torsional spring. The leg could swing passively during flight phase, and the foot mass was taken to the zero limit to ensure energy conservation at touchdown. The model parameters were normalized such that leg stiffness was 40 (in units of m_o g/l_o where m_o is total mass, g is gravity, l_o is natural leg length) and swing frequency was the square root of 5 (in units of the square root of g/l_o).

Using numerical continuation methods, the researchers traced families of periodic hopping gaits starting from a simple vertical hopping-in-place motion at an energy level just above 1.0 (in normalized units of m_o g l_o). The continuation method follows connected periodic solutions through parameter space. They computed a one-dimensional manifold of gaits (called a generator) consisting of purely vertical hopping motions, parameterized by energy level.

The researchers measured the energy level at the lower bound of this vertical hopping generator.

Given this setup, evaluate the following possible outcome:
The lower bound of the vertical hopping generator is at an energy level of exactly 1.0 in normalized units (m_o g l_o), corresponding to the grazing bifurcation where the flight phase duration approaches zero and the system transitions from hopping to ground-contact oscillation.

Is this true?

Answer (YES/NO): YES